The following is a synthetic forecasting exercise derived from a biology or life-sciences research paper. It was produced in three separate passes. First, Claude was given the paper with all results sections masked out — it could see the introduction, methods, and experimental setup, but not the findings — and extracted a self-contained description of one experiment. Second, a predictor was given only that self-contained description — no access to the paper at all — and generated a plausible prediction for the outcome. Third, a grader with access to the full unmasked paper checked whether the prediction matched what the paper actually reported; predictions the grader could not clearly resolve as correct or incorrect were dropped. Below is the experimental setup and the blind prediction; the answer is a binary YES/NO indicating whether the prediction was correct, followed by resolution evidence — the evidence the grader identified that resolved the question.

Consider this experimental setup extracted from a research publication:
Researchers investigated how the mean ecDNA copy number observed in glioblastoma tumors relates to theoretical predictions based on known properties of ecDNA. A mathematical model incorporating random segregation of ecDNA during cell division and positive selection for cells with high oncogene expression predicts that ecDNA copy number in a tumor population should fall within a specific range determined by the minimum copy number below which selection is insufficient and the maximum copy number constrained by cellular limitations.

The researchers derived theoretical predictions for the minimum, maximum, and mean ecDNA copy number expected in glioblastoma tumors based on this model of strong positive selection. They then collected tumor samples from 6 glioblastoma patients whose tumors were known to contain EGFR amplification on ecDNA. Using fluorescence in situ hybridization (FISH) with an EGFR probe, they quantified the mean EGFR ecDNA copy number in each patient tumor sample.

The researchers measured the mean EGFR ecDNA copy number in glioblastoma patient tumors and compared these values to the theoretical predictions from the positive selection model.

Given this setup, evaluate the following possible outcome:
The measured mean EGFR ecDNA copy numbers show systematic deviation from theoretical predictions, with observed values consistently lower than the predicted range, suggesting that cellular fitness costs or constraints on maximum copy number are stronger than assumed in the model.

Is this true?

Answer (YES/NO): NO